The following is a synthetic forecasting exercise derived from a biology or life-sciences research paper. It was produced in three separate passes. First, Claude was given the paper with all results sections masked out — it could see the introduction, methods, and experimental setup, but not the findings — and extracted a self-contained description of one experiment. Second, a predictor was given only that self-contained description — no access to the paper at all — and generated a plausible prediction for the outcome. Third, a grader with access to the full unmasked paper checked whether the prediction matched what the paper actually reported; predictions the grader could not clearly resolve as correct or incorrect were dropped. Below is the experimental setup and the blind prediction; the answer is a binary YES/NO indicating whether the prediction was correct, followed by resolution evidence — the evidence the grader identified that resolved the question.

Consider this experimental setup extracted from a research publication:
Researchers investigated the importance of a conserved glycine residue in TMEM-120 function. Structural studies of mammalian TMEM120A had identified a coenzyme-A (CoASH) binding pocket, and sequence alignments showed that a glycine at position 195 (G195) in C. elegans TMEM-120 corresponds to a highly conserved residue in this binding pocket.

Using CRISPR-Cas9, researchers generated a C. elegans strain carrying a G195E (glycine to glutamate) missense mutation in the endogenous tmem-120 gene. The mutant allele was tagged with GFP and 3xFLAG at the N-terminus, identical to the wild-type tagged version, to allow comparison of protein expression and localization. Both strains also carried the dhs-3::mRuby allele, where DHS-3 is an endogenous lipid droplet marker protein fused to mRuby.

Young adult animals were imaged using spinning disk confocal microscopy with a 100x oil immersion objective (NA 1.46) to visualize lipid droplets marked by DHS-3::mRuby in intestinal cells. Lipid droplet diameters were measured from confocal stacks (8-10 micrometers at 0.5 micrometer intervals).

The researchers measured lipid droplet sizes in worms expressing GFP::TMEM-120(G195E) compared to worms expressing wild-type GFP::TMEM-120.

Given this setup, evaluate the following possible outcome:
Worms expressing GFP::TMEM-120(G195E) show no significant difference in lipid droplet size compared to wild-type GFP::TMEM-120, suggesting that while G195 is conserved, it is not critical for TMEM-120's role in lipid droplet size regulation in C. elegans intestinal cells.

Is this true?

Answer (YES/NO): NO